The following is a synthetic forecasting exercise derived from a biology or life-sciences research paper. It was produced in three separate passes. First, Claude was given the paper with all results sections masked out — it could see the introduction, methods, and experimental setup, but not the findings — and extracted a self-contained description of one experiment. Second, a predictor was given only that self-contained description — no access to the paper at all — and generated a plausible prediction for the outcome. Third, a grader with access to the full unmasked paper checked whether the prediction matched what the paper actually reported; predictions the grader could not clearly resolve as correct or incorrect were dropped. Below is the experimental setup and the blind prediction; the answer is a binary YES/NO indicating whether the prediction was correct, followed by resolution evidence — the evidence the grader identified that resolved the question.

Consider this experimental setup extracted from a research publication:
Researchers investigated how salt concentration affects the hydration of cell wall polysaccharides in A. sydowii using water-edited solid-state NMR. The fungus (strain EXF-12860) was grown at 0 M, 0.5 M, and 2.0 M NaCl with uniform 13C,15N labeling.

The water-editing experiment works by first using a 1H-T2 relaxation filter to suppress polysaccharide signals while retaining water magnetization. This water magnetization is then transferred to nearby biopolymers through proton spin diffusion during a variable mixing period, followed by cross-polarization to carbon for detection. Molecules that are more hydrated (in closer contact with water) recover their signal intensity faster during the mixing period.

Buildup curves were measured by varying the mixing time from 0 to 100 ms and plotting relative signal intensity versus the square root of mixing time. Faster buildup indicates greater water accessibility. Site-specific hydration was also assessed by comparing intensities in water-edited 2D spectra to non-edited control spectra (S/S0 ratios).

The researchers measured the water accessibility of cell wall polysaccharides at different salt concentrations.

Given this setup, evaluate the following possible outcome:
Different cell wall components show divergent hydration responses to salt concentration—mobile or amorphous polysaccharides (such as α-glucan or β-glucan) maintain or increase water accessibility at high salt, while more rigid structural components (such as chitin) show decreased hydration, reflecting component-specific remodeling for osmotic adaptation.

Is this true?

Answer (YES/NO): NO